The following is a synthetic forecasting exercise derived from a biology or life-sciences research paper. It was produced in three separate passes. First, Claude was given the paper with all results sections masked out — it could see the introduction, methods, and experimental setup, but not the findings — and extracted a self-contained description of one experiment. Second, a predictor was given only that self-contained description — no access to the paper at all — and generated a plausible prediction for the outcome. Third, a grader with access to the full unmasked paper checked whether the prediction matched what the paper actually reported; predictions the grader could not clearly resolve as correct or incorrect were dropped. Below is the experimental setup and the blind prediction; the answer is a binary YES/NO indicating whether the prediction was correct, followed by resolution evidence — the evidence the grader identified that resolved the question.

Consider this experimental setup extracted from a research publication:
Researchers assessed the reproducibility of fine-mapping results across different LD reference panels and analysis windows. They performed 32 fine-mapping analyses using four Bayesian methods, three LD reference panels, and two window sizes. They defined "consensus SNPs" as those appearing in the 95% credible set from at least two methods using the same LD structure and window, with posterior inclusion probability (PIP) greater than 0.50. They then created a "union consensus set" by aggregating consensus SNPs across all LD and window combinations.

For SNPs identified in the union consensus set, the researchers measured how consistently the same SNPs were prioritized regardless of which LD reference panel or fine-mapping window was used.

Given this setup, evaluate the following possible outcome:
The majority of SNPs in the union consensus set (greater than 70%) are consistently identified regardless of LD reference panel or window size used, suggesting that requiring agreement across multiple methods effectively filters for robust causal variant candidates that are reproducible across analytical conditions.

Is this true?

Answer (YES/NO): NO